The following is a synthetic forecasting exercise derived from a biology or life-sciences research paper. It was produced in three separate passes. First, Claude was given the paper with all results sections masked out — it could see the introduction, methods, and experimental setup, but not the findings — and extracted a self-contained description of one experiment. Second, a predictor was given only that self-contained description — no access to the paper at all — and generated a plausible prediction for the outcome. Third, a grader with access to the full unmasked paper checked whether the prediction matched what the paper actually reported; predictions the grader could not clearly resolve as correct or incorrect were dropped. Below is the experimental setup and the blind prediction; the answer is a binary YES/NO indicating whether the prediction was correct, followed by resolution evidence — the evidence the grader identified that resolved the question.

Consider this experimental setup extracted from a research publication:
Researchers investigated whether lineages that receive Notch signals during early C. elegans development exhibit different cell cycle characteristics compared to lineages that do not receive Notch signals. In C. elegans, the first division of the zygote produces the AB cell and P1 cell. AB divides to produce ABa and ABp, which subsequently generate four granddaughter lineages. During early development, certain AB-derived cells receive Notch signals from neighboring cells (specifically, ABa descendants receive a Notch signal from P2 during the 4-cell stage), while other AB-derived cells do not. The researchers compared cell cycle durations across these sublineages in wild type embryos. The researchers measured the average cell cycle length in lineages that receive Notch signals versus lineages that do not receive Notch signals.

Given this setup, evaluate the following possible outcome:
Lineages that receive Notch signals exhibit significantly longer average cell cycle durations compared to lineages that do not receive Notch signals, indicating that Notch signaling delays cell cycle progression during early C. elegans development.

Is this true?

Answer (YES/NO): NO